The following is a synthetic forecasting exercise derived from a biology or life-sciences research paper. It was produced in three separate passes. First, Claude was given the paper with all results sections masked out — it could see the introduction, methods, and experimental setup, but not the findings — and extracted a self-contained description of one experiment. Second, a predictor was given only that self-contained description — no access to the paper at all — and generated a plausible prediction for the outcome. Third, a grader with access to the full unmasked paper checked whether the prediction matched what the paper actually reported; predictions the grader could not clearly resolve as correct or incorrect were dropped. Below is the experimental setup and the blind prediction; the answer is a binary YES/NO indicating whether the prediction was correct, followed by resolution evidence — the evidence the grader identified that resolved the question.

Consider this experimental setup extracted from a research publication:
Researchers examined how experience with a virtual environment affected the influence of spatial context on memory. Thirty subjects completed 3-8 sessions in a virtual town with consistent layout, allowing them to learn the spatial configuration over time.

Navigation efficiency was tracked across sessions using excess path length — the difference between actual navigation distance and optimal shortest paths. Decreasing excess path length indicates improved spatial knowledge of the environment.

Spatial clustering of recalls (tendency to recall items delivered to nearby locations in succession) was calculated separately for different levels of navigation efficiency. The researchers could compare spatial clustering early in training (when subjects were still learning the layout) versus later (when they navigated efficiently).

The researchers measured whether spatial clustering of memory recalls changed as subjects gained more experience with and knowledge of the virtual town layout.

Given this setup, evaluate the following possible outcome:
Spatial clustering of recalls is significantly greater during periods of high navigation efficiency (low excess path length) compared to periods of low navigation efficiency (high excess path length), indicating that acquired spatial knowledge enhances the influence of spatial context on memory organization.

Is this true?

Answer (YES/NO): YES